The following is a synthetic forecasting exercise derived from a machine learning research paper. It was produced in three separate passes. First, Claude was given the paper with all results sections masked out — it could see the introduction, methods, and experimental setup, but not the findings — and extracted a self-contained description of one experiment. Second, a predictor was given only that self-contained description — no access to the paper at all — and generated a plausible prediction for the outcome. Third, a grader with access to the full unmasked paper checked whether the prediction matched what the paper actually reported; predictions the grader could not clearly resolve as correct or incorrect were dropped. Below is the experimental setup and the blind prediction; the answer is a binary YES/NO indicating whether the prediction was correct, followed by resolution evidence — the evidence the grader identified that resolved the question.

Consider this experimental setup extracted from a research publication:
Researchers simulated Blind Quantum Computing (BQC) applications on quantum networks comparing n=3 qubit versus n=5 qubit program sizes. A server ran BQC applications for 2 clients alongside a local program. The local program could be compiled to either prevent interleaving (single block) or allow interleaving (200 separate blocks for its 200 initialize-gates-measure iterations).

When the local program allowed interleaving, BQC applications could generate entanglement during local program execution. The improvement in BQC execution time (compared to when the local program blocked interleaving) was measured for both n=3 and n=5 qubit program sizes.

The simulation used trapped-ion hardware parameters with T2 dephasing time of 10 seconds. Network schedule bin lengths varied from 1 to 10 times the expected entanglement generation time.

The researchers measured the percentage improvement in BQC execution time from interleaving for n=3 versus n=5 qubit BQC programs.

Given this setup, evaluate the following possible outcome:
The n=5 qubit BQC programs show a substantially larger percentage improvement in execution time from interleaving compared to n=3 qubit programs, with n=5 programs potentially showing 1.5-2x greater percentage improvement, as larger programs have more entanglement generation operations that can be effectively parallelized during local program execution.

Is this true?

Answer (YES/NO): NO